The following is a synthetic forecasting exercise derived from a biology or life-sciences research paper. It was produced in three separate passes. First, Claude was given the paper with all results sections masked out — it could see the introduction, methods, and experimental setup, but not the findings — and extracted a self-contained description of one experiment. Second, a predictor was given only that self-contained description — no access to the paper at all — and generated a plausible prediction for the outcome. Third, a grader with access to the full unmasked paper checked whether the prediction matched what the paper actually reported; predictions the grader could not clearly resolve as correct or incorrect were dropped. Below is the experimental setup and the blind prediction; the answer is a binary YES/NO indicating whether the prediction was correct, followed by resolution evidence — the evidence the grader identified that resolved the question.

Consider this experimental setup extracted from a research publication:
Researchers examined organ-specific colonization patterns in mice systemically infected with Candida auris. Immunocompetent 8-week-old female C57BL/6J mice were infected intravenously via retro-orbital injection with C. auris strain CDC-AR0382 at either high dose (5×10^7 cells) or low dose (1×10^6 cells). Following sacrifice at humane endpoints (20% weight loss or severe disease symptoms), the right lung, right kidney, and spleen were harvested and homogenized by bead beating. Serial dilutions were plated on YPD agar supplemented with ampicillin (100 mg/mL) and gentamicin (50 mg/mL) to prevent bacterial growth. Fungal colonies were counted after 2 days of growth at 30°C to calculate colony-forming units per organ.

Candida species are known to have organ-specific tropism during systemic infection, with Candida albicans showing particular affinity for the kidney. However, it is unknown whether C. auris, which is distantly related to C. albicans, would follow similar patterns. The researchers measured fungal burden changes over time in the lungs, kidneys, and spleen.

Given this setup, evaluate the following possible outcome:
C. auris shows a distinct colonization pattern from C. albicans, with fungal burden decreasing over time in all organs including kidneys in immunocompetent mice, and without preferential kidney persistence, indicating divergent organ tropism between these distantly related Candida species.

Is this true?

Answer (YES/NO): NO